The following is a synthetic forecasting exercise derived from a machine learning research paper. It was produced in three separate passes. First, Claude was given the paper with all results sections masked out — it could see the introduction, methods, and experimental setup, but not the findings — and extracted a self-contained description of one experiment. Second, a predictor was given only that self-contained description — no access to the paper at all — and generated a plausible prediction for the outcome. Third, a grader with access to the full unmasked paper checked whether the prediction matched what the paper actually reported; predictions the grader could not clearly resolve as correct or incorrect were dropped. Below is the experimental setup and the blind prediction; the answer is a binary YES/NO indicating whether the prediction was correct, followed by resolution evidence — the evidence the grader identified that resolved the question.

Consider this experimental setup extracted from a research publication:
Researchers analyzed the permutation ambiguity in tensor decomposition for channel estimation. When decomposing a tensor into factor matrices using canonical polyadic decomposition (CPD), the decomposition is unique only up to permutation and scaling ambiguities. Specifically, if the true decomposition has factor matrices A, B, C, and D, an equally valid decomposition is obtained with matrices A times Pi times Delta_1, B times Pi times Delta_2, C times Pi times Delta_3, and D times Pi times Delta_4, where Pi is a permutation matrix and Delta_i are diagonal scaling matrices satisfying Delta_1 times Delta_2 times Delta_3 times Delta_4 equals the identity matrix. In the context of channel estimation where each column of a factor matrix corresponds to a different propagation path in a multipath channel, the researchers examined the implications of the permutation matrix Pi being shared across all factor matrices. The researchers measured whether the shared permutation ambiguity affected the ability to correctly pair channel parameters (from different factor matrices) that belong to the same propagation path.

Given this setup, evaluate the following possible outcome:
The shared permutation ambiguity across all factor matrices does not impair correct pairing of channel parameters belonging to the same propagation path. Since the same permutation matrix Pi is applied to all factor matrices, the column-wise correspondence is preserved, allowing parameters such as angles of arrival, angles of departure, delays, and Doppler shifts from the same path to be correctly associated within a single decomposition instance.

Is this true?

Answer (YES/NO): YES